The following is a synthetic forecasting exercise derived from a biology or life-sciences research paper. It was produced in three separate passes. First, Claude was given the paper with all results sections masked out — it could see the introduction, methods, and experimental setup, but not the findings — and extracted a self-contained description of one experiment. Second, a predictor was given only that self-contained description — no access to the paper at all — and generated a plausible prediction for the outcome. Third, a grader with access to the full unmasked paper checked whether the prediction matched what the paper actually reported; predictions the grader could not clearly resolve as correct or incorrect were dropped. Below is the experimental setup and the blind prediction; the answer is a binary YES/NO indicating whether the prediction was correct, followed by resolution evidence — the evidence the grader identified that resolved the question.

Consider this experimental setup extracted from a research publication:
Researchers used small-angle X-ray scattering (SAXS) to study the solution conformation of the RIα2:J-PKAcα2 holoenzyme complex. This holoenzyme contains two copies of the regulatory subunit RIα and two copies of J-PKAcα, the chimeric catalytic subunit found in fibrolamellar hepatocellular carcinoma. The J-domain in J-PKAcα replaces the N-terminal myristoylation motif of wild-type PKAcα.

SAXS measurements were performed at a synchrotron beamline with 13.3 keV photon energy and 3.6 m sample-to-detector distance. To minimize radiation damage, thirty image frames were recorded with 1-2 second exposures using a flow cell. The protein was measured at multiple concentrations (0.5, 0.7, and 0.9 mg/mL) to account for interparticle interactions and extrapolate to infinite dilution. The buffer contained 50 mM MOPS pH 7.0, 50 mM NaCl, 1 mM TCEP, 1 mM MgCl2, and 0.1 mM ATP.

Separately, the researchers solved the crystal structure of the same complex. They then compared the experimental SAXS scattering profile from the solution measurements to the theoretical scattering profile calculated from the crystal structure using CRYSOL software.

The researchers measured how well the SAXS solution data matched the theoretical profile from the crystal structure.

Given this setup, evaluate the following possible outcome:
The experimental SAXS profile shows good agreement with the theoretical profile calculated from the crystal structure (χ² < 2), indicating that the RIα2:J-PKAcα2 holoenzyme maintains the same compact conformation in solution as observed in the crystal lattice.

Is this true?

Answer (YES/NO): NO